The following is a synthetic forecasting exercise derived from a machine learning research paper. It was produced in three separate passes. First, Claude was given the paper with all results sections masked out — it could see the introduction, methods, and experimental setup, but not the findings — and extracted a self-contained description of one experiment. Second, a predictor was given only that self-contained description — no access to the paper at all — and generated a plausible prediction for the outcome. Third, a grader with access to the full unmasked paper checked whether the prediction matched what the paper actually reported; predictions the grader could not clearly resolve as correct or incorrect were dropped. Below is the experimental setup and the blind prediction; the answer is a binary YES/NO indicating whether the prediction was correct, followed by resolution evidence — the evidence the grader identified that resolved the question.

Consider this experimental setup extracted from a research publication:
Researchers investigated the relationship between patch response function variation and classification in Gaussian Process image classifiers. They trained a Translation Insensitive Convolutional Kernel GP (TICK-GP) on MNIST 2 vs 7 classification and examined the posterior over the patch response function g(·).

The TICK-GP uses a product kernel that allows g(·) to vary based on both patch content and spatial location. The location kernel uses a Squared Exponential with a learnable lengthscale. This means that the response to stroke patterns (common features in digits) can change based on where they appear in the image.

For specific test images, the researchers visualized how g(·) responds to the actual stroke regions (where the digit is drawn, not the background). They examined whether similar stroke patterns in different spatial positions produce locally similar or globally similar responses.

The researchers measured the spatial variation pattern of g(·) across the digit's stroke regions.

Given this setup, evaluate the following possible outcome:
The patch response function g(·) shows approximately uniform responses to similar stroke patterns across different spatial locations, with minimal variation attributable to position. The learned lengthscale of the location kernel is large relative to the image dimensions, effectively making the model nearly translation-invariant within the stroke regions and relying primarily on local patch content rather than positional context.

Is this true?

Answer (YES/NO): NO